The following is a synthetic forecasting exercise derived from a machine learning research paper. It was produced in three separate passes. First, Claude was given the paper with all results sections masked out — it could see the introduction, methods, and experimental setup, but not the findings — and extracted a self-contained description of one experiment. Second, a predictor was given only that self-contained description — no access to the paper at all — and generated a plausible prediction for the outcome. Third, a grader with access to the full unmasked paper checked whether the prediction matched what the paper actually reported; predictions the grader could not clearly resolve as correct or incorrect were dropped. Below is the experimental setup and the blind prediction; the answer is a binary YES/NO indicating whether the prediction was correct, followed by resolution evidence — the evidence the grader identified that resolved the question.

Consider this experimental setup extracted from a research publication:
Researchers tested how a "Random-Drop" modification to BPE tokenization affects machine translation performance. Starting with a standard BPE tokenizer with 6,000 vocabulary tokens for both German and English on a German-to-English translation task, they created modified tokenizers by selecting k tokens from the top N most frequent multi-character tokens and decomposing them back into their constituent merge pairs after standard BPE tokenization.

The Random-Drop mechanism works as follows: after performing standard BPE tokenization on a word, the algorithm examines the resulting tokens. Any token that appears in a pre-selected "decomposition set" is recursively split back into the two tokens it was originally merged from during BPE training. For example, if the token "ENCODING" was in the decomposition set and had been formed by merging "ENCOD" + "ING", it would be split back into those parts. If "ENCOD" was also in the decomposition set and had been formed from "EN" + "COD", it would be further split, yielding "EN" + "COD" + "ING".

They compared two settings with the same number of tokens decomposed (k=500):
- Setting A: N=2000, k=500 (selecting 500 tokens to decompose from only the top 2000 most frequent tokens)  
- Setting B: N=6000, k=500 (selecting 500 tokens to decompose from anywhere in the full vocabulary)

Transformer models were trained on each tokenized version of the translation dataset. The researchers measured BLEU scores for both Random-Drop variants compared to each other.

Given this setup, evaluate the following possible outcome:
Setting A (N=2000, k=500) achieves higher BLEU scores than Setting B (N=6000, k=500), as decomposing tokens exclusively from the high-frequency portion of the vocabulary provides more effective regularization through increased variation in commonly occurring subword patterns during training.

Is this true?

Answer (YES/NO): NO